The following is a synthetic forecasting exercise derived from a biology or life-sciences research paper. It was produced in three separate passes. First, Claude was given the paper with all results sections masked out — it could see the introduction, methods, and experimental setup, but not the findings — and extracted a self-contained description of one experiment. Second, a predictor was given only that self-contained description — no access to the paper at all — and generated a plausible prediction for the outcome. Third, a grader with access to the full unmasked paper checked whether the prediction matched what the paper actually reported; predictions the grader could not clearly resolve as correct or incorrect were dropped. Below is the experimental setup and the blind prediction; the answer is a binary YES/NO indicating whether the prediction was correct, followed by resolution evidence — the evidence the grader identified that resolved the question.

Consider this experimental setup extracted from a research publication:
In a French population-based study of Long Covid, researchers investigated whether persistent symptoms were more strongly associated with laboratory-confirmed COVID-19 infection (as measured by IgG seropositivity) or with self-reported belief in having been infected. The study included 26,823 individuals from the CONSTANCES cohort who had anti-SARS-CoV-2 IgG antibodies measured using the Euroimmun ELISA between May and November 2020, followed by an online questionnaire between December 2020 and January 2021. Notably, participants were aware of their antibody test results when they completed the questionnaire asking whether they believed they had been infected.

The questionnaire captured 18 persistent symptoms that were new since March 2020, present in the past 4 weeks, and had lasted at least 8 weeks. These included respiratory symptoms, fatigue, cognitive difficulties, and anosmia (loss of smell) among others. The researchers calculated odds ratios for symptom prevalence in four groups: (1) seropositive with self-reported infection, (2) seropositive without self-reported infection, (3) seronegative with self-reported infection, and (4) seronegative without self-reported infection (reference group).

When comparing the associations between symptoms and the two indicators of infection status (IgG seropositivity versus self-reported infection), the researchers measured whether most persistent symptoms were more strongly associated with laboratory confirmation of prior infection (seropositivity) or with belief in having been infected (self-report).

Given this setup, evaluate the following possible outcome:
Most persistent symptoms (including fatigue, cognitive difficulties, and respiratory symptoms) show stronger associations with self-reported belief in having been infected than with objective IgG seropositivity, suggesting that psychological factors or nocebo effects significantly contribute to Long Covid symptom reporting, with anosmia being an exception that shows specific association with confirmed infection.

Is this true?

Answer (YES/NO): YES